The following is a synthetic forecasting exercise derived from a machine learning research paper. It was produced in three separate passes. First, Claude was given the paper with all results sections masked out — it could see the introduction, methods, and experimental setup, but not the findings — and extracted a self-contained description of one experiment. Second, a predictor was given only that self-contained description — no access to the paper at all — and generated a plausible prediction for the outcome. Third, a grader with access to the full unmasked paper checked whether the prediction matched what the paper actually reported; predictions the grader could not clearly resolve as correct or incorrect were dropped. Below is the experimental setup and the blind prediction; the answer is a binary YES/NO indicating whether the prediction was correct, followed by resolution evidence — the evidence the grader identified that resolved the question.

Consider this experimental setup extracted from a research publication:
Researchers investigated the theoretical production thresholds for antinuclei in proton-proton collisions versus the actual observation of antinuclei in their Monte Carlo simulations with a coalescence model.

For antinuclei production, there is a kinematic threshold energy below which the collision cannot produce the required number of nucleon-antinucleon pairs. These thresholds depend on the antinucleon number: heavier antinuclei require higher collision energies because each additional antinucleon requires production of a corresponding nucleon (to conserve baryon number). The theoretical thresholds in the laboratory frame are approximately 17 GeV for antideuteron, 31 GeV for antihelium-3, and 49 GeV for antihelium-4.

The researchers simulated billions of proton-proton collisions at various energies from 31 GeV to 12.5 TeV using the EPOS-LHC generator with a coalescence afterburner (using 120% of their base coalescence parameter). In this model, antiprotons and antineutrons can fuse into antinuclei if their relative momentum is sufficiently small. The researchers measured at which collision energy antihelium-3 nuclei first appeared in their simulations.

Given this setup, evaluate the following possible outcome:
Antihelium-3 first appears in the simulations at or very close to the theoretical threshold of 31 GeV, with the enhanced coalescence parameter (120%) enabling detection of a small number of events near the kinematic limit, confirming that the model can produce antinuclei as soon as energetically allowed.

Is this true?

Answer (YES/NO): NO